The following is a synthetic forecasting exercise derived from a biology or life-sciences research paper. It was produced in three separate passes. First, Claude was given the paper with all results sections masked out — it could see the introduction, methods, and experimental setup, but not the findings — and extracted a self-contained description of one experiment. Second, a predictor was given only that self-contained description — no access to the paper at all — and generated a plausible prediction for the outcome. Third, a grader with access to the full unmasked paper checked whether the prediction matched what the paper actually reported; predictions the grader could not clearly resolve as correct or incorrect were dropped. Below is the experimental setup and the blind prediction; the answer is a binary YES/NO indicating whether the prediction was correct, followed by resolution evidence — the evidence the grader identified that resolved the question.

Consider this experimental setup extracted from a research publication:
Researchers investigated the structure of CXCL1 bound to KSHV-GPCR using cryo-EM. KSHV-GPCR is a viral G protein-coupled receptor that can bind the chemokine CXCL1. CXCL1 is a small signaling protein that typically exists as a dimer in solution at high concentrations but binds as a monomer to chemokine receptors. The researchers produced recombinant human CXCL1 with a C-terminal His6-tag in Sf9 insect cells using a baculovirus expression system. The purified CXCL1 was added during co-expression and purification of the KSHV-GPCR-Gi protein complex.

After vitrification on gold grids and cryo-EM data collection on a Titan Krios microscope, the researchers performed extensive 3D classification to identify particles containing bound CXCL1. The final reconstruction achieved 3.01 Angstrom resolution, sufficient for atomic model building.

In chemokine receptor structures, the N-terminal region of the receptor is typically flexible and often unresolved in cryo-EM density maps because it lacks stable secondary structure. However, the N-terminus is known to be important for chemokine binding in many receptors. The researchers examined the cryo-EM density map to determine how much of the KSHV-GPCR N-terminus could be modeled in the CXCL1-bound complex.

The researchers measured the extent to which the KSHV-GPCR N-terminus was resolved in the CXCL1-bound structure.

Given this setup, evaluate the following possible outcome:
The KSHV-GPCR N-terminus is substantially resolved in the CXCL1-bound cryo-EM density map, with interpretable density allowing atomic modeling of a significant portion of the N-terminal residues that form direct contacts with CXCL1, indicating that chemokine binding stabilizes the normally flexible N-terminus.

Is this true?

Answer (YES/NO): YES